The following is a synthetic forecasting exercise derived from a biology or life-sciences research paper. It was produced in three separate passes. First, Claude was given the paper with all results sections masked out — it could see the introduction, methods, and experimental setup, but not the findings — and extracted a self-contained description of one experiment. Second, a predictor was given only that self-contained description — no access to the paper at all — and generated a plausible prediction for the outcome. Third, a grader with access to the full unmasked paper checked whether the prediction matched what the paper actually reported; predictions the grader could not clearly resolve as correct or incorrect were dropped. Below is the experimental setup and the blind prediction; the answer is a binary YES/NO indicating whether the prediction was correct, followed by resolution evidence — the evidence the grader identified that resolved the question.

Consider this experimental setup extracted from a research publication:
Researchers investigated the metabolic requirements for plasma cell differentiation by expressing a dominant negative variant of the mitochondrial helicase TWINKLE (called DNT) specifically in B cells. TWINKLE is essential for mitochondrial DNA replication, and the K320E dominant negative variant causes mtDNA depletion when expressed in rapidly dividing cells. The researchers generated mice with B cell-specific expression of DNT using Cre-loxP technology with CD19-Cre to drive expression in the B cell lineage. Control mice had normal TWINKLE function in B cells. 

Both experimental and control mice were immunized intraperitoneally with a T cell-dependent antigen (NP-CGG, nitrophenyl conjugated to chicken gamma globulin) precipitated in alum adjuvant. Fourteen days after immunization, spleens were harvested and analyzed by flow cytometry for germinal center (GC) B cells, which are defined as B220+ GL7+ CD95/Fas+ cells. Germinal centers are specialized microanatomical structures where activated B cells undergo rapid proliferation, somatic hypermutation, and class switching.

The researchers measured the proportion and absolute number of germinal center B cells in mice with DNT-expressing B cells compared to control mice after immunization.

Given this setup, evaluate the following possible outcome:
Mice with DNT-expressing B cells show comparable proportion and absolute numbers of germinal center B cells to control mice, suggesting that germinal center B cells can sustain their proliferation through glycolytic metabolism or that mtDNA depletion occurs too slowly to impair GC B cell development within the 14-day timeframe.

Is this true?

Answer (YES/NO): NO